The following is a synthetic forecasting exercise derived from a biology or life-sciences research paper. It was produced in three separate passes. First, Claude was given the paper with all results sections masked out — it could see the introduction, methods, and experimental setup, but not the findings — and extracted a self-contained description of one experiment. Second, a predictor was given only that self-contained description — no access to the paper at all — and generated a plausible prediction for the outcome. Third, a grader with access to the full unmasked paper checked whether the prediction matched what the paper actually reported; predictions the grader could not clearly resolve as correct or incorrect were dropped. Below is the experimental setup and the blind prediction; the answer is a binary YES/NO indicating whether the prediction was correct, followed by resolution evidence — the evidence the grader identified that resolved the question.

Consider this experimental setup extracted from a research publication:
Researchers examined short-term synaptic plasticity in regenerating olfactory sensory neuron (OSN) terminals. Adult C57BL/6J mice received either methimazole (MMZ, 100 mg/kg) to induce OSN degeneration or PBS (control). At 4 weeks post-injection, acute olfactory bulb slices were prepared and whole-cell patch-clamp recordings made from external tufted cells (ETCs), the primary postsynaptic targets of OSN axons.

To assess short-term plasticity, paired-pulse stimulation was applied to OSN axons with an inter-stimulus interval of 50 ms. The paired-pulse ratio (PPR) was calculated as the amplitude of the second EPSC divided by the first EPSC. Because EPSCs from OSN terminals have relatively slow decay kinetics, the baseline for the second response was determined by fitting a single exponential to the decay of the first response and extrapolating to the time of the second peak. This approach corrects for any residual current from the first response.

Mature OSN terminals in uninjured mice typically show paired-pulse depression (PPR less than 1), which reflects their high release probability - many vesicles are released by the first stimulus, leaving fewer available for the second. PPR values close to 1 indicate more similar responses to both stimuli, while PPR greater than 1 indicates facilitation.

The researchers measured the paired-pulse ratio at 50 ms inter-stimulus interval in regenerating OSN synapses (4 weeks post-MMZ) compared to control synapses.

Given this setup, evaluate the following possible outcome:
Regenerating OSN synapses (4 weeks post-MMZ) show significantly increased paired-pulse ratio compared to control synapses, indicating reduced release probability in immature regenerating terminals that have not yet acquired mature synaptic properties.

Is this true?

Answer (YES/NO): NO